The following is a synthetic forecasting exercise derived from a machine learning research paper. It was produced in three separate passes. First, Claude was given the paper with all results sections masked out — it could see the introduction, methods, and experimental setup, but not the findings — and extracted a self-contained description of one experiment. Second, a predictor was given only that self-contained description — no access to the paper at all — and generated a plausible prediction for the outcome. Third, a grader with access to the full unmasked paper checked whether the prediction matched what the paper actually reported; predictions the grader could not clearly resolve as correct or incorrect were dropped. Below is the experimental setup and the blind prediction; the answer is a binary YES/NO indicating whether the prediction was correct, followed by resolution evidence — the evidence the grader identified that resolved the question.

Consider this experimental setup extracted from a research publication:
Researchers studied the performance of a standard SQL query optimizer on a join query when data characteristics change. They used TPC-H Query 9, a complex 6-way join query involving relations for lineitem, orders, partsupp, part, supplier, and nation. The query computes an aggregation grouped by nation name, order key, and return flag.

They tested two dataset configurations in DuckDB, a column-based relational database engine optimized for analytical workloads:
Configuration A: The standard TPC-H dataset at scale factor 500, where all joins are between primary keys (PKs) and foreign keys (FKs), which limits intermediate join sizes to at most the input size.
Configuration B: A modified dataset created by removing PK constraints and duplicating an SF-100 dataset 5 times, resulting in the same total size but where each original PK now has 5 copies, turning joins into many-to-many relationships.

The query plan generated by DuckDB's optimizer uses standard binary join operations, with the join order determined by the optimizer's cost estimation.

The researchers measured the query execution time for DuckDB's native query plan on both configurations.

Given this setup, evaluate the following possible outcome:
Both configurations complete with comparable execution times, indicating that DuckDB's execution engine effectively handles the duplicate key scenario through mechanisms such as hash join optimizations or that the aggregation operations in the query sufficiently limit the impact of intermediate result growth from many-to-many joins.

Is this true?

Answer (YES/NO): NO